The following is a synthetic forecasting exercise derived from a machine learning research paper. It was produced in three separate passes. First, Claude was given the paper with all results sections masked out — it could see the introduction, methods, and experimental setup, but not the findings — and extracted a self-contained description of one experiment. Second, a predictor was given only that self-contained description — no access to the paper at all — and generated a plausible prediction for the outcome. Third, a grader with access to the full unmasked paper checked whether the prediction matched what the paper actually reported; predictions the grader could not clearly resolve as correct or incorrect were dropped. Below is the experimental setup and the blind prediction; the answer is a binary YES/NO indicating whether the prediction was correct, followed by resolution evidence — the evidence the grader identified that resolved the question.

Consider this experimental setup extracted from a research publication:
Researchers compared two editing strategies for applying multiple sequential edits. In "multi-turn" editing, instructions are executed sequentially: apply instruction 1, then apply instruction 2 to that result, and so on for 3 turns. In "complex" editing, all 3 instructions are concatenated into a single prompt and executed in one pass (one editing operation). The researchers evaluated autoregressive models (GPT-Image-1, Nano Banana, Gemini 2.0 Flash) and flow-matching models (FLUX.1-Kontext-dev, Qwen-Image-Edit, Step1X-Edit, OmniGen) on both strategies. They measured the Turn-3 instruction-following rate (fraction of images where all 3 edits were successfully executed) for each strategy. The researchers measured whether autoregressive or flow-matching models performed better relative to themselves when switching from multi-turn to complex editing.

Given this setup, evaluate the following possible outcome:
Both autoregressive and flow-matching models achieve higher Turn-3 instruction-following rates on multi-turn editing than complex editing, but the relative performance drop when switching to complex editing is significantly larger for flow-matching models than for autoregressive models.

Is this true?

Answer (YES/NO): NO